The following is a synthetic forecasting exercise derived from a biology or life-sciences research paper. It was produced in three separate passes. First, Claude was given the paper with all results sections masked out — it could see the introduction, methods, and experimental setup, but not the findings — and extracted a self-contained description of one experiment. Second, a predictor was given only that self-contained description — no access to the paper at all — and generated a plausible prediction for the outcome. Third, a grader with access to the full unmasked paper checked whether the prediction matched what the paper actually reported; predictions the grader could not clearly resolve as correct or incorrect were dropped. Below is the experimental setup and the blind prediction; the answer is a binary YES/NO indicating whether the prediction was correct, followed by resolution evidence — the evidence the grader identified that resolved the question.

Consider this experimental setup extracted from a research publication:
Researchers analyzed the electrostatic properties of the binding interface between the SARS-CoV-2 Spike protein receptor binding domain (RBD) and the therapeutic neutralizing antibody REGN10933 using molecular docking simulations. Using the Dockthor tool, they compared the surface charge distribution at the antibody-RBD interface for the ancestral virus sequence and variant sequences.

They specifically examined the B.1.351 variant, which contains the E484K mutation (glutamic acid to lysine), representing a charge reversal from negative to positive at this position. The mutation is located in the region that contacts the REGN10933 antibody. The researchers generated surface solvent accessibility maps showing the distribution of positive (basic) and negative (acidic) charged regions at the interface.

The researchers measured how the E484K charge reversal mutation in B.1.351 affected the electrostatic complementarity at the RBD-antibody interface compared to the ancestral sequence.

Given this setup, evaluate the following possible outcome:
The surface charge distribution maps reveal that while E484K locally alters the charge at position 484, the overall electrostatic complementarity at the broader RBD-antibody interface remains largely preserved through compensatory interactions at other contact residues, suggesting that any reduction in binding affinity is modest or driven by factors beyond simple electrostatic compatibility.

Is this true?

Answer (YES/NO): NO